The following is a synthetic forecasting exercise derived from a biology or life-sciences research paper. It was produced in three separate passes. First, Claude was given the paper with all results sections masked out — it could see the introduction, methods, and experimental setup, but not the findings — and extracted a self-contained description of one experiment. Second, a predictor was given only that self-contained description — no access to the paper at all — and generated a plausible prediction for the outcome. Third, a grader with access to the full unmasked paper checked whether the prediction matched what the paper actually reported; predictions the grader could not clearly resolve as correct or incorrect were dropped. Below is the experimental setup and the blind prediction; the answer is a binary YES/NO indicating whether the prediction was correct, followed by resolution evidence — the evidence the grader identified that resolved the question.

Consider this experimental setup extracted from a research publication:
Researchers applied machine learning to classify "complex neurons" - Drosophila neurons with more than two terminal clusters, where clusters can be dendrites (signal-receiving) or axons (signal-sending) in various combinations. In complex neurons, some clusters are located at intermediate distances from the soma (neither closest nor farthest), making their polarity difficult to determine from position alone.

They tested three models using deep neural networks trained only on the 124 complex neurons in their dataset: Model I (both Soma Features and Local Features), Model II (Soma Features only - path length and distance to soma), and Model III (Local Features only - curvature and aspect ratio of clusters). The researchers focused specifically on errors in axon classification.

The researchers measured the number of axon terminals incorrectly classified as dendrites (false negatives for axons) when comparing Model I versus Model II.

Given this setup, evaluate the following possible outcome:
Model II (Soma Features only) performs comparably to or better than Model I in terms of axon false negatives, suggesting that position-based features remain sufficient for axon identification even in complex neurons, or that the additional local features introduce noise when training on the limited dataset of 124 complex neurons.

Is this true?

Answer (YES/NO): NO